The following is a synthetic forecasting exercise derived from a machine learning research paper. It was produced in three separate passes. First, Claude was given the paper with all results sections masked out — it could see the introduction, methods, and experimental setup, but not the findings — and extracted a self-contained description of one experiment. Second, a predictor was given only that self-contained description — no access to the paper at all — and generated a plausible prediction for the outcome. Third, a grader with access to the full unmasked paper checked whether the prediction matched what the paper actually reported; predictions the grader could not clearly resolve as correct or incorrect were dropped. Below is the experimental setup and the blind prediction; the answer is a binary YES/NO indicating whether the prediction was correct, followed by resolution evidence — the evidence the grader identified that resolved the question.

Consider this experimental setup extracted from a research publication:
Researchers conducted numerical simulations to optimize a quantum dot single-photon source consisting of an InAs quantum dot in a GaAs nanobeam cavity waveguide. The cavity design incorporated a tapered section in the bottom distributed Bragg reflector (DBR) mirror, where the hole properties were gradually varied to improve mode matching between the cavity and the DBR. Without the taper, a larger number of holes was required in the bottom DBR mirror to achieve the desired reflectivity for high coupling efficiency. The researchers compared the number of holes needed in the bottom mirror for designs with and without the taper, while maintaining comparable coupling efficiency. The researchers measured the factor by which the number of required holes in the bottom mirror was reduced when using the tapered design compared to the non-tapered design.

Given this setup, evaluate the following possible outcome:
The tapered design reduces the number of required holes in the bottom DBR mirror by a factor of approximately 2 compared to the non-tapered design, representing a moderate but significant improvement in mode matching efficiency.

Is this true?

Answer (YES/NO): NO